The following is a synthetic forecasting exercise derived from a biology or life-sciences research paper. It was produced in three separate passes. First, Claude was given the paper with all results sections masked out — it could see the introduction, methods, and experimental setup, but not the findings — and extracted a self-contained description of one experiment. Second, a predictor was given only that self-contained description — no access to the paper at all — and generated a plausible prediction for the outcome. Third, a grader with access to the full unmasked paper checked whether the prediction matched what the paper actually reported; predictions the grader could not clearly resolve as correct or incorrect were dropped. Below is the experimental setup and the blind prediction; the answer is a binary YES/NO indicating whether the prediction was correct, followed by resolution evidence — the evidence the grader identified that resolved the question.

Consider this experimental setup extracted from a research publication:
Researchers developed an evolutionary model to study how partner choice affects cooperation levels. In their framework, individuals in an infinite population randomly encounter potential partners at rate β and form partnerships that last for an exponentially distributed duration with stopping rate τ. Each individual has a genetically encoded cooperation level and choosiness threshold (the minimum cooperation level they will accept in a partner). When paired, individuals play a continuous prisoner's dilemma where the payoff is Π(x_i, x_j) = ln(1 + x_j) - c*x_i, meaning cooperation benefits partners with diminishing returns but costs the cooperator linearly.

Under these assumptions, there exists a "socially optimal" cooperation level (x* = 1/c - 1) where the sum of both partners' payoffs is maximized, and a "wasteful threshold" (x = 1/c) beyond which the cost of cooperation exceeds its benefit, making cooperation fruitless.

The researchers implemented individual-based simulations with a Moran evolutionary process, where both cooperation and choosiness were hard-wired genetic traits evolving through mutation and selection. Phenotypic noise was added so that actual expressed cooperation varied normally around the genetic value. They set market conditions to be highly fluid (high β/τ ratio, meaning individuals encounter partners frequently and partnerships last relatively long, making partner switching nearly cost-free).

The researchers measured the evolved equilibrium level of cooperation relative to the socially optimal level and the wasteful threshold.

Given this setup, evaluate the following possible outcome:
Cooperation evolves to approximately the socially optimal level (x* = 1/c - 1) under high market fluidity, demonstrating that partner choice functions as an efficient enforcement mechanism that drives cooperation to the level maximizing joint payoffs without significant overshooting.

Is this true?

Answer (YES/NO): NO